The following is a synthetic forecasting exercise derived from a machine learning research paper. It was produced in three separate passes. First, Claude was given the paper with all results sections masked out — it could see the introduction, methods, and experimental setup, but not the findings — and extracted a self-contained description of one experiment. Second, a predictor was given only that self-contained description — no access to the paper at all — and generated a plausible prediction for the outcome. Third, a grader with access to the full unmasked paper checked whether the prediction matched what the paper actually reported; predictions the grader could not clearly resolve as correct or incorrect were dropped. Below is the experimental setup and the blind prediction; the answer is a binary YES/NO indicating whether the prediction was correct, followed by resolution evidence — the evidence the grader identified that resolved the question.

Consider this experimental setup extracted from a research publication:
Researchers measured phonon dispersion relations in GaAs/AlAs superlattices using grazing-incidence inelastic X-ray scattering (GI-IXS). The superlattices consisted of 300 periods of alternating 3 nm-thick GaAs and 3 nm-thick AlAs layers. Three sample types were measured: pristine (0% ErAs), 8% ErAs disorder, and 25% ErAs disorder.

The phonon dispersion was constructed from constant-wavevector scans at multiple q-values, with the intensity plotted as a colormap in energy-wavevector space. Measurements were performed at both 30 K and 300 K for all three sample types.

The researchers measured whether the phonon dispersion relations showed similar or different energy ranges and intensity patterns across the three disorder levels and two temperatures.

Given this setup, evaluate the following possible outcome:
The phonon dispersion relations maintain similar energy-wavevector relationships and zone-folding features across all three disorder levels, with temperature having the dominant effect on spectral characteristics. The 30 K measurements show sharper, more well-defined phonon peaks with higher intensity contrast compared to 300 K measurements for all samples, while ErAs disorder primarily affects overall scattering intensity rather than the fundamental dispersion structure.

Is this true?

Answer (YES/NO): NO